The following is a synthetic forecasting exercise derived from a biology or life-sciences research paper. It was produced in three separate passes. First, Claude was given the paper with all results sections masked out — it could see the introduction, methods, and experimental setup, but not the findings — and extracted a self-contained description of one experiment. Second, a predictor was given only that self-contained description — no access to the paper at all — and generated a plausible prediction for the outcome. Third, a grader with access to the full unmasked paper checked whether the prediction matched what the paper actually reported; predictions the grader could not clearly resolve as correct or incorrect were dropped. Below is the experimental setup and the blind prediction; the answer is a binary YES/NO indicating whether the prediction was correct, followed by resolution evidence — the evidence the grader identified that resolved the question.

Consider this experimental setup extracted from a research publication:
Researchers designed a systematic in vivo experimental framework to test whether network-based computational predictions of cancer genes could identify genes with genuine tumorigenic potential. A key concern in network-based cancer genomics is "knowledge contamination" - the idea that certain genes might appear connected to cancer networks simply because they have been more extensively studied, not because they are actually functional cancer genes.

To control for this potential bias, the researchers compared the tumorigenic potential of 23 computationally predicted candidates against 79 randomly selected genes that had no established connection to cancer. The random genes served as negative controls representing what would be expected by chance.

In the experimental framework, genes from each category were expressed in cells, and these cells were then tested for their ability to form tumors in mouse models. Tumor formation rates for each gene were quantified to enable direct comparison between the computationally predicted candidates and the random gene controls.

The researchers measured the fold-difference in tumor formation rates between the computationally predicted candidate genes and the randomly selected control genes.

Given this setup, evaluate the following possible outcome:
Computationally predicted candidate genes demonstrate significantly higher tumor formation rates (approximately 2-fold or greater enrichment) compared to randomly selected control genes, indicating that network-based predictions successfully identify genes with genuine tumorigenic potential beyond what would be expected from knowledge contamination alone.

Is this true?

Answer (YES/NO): YES